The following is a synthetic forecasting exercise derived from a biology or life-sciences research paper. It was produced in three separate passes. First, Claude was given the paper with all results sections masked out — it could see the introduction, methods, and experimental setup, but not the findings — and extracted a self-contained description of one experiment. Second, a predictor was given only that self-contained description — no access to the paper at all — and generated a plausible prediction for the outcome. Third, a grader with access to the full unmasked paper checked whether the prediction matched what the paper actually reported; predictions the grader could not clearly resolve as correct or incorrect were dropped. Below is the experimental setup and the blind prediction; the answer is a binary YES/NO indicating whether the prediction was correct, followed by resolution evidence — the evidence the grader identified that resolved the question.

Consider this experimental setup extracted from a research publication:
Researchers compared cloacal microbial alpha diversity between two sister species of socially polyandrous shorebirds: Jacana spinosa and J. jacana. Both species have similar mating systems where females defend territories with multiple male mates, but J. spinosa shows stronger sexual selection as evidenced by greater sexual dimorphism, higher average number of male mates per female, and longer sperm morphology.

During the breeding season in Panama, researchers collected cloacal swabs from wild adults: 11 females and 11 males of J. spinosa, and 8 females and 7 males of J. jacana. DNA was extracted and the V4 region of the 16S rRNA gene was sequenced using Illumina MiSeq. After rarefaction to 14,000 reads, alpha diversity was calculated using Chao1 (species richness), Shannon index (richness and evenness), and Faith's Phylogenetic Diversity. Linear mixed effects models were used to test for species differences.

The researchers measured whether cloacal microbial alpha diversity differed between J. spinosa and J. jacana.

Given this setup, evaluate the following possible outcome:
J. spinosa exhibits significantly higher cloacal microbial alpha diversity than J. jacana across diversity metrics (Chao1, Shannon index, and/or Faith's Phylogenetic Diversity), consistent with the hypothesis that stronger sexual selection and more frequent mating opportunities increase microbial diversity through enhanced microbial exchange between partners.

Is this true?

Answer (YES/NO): NO